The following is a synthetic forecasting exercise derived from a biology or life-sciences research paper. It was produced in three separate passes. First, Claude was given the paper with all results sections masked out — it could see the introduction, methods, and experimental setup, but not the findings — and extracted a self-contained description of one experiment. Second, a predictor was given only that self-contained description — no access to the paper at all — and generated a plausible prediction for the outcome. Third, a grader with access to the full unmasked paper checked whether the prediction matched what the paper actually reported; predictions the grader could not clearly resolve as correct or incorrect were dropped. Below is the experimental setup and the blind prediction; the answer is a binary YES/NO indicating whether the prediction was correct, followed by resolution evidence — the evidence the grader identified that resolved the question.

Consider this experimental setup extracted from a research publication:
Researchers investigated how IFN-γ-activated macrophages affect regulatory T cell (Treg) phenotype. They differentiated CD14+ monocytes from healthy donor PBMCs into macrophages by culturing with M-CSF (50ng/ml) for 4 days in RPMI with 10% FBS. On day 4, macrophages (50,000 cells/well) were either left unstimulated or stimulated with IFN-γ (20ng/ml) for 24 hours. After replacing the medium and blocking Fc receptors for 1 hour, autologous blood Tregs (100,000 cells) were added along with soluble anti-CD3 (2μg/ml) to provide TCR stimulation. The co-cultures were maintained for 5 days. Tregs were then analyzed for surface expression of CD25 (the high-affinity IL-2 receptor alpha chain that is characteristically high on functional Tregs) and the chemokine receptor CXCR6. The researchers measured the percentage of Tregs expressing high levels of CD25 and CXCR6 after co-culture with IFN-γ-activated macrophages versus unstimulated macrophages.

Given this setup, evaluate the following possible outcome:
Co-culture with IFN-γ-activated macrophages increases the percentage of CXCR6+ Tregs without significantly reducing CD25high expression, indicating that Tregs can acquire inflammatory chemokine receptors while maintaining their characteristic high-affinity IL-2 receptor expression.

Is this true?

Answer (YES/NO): NO